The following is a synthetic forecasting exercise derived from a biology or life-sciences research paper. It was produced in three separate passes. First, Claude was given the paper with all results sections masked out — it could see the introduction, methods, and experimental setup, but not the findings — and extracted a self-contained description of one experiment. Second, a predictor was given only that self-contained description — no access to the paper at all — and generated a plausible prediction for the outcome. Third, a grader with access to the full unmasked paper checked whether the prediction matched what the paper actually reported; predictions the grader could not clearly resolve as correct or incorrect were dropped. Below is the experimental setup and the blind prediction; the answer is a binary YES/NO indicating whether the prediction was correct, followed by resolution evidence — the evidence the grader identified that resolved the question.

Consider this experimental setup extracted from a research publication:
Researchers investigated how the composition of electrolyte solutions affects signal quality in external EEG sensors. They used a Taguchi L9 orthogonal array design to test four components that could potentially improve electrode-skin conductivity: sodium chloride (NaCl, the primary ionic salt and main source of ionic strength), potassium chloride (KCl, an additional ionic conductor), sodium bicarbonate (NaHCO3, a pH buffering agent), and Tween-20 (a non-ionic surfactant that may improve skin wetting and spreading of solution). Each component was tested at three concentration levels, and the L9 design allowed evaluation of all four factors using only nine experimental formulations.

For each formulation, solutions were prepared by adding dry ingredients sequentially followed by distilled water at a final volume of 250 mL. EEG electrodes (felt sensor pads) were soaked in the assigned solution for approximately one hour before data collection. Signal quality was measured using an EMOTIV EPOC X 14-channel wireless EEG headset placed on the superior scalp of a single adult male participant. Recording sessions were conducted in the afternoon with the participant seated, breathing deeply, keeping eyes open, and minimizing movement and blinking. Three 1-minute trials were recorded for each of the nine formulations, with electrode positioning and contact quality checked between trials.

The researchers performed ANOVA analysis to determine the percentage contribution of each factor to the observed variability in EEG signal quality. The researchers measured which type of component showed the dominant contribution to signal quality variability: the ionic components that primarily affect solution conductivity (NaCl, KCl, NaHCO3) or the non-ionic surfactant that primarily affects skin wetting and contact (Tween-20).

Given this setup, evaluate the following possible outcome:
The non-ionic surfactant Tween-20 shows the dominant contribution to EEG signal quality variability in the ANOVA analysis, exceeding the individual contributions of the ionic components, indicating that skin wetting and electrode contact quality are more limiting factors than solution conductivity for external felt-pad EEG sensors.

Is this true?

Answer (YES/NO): YES